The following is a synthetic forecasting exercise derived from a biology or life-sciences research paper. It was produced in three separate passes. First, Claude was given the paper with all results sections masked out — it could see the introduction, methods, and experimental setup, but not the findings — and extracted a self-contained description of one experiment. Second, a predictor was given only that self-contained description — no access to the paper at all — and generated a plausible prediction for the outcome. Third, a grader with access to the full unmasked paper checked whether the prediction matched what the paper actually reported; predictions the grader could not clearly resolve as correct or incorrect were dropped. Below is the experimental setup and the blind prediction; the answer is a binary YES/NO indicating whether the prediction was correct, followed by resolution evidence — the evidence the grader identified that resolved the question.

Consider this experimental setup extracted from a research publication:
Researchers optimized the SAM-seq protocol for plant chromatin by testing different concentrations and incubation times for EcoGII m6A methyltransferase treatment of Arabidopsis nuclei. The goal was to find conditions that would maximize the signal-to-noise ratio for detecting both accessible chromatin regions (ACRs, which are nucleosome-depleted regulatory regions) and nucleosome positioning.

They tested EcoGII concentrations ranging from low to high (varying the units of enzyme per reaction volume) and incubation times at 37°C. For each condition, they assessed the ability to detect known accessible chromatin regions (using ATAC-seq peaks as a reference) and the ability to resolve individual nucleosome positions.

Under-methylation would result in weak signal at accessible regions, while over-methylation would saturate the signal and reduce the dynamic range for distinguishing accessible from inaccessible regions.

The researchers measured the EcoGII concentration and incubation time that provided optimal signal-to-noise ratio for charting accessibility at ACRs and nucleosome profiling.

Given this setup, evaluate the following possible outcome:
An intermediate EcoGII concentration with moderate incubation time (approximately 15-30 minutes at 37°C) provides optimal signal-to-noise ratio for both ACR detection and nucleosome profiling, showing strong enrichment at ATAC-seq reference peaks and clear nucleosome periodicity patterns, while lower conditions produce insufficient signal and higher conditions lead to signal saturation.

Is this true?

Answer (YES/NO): NO